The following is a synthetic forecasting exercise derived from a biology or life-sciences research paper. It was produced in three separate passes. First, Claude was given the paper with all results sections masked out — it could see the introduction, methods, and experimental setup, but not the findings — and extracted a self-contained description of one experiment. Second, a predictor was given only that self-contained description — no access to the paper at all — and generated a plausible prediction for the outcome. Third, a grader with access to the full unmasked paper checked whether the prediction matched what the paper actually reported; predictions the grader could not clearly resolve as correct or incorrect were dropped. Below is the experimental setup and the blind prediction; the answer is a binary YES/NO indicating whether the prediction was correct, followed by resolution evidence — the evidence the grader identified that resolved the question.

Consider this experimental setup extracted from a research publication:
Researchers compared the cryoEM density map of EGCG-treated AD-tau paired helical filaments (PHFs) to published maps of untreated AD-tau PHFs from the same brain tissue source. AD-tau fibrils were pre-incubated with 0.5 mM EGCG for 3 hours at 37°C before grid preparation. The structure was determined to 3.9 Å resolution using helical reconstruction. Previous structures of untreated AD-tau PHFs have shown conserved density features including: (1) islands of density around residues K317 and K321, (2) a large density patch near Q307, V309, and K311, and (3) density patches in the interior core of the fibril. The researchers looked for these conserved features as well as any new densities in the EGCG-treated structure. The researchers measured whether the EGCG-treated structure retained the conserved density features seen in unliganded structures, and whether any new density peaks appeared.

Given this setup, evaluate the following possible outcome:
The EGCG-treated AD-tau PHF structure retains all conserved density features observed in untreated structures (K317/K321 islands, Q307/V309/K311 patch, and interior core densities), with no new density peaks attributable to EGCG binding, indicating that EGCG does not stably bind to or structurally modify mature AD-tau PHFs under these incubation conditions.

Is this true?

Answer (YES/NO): NO